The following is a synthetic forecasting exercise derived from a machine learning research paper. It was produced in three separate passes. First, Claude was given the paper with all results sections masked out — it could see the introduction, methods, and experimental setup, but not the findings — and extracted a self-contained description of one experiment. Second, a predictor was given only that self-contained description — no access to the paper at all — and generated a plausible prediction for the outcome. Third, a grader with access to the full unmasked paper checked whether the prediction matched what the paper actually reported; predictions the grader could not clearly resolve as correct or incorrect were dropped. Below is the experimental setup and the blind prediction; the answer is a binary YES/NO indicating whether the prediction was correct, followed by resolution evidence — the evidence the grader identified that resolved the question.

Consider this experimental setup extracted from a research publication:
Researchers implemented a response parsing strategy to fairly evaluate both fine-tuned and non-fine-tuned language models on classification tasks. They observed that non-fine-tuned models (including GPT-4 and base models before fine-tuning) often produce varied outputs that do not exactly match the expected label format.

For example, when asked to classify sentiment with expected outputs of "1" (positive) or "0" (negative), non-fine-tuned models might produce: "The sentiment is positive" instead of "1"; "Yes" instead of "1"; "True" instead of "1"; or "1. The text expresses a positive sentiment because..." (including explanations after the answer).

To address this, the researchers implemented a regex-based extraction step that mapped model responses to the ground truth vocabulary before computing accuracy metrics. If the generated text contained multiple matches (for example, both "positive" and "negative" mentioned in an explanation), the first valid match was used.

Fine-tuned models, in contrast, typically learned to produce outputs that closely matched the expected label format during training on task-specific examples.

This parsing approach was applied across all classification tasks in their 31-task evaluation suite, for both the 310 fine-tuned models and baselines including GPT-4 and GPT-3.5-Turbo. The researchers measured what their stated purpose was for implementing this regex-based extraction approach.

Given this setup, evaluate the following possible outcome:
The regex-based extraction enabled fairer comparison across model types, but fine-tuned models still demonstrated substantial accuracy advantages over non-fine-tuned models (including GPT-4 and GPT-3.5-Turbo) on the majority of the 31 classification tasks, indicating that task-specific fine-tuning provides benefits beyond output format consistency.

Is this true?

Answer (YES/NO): YES